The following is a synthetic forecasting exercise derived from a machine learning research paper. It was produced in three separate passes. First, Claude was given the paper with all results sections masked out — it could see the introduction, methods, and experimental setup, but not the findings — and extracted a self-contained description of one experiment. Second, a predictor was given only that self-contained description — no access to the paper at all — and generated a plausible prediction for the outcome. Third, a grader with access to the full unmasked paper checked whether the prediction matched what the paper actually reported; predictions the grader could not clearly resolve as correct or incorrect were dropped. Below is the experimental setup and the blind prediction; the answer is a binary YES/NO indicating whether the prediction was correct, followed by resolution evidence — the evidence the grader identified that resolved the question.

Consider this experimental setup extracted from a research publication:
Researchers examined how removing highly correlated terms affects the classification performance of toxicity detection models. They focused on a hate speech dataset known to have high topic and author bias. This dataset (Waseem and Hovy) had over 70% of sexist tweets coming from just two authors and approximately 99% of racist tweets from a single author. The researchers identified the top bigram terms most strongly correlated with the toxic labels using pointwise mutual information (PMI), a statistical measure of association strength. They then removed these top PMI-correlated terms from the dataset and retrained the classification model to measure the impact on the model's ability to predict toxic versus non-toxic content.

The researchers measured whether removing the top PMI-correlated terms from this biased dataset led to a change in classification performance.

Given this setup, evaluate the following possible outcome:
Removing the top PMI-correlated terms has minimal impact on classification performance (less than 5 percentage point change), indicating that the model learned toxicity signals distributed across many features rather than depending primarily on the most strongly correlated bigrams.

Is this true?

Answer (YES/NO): NO